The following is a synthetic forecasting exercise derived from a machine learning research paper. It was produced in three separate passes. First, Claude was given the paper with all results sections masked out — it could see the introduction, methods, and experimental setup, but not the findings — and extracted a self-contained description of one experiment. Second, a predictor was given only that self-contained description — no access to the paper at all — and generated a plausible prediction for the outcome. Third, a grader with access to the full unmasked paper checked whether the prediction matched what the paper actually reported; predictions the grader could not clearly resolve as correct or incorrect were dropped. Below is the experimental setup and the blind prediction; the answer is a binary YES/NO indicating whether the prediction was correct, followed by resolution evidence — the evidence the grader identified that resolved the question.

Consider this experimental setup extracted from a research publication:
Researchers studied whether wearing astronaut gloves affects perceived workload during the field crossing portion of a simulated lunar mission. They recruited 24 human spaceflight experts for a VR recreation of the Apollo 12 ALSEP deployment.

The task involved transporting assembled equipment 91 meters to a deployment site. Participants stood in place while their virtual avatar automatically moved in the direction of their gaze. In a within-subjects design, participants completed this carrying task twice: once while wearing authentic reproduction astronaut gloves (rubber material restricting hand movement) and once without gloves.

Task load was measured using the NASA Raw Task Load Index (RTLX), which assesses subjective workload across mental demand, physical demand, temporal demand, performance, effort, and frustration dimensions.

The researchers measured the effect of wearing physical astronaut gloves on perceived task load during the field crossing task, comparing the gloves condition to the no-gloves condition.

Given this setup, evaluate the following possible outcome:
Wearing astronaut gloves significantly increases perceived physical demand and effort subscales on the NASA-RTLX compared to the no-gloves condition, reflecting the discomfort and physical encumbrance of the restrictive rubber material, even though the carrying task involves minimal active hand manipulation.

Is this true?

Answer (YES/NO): YES